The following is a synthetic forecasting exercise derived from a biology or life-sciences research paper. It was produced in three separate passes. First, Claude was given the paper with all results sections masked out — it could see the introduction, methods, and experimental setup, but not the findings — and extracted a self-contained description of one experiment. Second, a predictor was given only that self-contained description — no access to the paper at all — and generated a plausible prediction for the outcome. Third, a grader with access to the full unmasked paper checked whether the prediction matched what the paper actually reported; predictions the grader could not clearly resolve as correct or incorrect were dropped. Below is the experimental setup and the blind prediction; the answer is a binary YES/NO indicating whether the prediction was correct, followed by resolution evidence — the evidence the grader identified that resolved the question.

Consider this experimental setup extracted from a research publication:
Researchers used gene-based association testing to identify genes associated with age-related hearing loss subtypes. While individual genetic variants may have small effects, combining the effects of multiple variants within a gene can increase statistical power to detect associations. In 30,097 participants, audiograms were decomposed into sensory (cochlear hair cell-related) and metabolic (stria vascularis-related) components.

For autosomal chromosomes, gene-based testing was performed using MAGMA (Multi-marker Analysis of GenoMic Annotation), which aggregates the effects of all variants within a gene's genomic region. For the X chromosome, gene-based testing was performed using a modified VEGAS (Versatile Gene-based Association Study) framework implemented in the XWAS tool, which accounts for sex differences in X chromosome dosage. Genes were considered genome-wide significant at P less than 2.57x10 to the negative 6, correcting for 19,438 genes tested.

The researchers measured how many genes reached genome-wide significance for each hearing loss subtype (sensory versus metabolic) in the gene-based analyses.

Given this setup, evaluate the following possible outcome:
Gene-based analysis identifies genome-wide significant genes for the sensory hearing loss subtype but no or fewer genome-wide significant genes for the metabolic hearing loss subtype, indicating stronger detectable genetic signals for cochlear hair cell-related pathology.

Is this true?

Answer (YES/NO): YES